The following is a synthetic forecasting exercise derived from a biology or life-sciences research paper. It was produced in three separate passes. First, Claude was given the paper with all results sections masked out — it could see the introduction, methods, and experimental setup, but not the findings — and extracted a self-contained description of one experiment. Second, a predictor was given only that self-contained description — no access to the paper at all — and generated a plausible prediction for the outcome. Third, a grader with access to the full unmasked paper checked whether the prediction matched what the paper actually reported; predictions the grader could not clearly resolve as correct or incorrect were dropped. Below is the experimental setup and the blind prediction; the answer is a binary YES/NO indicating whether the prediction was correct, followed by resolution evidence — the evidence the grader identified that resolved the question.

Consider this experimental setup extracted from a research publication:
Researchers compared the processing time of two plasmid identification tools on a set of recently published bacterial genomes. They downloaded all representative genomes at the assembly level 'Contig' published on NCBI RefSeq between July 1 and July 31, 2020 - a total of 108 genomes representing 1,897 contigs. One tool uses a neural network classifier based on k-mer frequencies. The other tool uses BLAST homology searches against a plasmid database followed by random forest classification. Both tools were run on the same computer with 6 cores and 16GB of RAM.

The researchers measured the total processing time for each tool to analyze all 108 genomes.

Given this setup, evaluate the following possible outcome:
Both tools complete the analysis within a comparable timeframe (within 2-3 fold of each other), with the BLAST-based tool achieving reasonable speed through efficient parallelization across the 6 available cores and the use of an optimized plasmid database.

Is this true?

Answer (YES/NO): YES